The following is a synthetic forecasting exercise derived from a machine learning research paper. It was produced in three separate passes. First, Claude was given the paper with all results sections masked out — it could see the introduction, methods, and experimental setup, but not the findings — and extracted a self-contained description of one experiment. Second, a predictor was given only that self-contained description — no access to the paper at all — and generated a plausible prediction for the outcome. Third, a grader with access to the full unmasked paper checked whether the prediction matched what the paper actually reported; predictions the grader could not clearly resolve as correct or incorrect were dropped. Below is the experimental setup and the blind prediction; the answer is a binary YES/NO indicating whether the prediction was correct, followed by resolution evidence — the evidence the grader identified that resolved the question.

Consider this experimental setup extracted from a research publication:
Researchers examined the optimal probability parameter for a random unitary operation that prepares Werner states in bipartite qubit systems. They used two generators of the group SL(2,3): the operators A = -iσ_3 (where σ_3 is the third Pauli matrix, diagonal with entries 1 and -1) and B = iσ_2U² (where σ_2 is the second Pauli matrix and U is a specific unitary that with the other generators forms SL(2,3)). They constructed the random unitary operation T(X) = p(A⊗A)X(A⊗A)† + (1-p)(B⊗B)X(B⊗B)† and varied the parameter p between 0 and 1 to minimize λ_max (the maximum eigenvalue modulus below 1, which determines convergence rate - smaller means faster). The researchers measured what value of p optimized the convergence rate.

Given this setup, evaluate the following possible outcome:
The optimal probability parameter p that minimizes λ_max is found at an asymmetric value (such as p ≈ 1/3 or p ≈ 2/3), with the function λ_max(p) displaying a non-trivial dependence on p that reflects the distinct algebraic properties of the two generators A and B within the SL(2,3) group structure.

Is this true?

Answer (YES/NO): NO